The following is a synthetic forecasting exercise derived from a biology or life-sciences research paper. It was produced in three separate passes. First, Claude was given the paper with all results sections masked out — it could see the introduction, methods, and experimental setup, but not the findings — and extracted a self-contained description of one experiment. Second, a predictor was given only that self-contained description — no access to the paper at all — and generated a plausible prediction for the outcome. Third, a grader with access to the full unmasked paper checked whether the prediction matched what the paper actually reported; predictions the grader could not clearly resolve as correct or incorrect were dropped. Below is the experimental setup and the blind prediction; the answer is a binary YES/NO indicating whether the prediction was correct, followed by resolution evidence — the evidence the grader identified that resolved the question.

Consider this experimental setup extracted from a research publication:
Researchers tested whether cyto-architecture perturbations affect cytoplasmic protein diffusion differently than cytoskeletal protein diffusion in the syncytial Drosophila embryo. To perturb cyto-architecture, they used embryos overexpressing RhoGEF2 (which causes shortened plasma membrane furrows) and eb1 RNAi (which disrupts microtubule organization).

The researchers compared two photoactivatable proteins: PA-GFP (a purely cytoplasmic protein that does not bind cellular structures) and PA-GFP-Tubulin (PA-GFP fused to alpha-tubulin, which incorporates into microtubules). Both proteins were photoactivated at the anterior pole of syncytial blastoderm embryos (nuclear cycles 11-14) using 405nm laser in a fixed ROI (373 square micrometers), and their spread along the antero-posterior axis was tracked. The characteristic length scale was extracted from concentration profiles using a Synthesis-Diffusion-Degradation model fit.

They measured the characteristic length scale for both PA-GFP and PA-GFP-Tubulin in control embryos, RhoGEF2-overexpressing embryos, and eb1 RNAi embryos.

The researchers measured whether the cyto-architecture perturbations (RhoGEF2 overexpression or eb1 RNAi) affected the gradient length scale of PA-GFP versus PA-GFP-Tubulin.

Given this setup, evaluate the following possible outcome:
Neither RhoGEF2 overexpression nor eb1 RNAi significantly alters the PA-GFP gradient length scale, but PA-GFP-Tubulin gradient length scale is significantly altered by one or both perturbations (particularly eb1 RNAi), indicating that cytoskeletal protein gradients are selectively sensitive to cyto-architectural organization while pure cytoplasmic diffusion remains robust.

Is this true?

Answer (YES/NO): NO